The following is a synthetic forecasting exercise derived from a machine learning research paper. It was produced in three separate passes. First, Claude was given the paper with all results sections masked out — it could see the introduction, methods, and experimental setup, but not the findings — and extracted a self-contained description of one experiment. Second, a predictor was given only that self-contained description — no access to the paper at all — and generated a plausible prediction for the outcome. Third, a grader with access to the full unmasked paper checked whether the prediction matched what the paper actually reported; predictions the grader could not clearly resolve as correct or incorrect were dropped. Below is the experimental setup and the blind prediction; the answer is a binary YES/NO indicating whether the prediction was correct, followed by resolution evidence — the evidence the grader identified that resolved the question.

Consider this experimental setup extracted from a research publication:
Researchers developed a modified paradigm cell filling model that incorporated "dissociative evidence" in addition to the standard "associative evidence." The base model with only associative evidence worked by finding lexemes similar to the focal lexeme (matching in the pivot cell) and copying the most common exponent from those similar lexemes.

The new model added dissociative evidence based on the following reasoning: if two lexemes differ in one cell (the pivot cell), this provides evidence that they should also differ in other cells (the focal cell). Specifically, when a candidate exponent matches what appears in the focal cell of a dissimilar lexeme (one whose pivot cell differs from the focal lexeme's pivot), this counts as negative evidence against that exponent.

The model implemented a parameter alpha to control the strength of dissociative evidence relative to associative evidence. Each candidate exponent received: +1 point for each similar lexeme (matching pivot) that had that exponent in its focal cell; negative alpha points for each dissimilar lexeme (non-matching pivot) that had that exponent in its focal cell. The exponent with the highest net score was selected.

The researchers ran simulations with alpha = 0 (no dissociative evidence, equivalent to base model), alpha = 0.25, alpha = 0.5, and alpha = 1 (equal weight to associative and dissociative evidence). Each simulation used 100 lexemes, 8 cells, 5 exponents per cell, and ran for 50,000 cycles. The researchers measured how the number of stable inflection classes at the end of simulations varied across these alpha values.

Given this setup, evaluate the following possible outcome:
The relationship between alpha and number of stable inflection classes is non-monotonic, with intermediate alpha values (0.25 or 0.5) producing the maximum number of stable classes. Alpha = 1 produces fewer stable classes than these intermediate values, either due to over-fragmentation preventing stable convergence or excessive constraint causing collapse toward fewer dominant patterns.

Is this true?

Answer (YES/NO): YES